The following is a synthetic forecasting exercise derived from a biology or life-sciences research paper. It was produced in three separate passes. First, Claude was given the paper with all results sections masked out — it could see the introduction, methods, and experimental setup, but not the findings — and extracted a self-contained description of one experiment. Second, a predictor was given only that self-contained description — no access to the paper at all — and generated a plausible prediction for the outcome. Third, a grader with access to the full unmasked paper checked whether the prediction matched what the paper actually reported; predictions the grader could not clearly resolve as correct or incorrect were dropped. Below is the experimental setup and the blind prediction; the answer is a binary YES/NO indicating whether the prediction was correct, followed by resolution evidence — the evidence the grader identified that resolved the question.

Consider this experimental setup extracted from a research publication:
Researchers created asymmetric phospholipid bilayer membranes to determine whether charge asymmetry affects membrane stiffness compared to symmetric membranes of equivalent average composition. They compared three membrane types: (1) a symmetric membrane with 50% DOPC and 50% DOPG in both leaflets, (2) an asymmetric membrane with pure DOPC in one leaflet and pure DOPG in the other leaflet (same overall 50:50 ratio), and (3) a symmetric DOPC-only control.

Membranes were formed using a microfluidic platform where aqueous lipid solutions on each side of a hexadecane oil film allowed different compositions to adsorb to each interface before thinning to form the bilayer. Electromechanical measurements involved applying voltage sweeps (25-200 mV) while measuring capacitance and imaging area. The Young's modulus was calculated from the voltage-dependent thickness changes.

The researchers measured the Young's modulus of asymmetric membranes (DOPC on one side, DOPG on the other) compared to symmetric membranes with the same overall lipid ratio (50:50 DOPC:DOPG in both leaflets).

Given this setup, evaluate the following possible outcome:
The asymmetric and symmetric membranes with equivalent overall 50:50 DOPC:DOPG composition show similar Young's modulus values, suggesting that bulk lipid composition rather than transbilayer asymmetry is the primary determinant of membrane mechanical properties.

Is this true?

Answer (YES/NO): NO